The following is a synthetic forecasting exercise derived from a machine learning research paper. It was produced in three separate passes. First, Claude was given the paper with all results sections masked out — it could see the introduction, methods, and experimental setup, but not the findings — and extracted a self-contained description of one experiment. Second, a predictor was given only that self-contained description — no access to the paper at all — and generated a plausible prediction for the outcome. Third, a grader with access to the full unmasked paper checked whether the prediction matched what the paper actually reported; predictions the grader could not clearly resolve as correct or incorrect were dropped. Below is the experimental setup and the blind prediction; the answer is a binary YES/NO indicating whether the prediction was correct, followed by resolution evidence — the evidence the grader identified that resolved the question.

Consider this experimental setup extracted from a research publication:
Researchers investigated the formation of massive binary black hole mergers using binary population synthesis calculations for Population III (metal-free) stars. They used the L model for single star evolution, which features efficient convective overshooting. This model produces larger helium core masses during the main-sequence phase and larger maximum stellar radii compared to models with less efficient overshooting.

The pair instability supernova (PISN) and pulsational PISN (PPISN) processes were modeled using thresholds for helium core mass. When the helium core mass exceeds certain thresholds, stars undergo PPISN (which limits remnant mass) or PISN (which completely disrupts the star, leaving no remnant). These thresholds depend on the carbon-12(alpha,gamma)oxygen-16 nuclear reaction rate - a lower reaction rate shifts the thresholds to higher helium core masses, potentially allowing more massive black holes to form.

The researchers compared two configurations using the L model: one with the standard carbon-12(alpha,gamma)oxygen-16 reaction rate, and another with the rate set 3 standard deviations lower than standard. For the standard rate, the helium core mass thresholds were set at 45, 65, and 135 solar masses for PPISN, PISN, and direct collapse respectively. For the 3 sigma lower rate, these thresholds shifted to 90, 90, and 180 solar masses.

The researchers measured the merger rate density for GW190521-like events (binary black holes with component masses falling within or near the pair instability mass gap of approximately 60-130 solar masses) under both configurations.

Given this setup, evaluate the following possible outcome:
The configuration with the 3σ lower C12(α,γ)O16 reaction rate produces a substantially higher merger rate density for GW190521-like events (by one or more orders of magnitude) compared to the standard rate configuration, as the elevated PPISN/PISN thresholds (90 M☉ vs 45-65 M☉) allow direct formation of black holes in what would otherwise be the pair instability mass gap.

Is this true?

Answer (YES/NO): NO